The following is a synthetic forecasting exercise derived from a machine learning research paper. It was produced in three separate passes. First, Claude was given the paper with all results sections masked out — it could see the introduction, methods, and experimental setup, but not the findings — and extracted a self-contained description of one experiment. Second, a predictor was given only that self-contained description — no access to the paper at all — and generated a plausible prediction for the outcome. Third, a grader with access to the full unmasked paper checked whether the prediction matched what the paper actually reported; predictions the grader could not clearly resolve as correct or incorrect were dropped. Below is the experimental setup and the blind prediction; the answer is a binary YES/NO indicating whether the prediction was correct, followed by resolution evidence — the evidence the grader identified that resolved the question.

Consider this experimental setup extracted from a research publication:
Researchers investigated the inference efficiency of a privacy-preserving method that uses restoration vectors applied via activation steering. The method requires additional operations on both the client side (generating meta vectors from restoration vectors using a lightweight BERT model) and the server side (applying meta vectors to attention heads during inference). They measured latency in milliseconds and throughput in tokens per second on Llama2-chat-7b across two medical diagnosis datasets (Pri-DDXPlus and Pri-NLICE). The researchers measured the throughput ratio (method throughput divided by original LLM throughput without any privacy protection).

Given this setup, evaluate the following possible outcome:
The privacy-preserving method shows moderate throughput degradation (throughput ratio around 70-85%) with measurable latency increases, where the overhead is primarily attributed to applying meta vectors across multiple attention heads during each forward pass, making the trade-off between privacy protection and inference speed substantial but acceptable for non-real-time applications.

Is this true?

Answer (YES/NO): YES